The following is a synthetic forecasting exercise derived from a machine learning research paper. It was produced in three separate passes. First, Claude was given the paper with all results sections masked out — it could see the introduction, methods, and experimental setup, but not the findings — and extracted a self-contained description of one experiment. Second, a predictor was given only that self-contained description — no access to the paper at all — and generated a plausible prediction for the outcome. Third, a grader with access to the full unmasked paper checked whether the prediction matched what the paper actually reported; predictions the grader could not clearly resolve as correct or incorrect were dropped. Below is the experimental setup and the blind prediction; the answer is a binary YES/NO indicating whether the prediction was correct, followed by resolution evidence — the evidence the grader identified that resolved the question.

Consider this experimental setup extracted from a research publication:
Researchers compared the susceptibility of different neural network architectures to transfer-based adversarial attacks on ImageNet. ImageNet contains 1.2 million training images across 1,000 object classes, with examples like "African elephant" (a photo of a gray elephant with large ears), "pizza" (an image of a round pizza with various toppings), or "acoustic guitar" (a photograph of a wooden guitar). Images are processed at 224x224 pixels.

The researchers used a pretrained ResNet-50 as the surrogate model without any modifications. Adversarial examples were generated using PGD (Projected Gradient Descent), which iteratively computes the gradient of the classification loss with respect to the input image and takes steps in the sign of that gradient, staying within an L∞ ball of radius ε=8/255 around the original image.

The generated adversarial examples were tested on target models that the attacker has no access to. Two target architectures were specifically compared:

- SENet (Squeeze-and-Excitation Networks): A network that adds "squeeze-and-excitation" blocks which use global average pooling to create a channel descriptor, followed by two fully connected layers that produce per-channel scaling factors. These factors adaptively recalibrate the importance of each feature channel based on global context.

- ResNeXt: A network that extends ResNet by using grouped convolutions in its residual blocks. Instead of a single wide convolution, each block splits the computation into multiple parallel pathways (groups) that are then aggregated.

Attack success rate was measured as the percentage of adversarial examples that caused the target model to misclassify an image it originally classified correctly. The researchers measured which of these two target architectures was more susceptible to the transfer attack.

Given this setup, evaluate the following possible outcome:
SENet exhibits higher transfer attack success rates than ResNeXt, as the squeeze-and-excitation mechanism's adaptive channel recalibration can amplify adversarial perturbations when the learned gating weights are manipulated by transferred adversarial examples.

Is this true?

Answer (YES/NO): NO